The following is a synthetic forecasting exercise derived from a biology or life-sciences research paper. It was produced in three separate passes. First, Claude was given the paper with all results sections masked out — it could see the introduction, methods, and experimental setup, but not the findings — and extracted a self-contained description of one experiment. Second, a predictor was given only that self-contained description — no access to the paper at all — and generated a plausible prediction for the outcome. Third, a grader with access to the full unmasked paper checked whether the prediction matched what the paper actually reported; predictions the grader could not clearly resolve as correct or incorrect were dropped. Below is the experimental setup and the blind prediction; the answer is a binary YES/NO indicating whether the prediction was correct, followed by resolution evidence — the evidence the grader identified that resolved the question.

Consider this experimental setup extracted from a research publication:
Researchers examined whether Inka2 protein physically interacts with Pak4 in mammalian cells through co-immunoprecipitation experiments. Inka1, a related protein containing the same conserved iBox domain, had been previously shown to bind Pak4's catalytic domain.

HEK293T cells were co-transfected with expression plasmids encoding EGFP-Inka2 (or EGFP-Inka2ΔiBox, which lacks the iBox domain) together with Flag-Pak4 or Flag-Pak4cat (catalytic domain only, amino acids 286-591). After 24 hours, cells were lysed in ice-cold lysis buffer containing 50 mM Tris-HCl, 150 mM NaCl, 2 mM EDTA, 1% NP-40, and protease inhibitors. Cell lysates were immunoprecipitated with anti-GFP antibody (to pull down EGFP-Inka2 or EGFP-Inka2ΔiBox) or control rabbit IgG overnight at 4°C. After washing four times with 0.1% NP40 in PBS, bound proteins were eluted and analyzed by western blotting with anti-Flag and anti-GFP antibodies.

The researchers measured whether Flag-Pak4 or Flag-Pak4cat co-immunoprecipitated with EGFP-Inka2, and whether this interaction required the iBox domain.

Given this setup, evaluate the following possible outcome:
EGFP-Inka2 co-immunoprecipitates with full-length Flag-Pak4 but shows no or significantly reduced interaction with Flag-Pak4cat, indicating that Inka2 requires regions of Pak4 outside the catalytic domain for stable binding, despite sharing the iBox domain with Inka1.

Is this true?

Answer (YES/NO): NO